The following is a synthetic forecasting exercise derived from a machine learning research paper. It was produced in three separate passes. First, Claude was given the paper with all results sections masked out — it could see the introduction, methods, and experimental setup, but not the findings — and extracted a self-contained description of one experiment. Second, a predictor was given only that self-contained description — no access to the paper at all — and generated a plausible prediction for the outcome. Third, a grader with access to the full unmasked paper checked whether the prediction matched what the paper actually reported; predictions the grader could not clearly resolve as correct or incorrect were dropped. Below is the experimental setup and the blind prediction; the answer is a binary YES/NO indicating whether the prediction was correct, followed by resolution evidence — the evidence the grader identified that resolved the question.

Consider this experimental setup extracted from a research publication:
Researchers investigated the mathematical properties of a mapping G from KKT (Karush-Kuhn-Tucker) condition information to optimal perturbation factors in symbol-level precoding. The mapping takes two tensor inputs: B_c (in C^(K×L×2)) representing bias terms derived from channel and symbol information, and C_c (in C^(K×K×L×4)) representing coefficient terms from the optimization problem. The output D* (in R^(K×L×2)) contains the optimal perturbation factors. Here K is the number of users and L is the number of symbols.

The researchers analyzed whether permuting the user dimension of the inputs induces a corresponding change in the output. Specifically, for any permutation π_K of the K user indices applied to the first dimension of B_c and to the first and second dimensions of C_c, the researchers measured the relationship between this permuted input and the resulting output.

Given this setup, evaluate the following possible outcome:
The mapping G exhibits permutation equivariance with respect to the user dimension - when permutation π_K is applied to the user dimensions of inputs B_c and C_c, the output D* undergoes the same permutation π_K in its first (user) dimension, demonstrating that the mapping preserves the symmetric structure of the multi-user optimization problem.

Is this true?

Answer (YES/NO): YES